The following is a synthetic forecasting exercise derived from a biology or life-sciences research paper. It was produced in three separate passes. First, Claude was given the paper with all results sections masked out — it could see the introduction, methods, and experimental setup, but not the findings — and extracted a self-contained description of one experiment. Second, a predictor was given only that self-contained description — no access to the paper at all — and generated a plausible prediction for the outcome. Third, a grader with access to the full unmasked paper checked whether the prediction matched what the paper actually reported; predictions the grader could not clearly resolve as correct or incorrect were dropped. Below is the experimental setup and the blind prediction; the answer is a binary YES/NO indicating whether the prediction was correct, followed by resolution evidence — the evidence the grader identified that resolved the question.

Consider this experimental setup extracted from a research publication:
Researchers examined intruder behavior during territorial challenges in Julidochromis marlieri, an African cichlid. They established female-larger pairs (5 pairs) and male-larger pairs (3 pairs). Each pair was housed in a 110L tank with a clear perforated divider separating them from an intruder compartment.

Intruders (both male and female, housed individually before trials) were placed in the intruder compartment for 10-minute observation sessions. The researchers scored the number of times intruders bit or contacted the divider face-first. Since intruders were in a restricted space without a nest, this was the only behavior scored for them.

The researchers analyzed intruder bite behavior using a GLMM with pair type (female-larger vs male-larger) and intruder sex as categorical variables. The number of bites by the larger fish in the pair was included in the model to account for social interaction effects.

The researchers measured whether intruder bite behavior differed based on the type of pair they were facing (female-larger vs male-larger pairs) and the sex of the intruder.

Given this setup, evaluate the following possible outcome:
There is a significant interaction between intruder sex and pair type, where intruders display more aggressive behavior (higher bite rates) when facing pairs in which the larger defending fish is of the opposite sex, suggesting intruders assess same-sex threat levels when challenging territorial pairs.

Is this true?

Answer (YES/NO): NO